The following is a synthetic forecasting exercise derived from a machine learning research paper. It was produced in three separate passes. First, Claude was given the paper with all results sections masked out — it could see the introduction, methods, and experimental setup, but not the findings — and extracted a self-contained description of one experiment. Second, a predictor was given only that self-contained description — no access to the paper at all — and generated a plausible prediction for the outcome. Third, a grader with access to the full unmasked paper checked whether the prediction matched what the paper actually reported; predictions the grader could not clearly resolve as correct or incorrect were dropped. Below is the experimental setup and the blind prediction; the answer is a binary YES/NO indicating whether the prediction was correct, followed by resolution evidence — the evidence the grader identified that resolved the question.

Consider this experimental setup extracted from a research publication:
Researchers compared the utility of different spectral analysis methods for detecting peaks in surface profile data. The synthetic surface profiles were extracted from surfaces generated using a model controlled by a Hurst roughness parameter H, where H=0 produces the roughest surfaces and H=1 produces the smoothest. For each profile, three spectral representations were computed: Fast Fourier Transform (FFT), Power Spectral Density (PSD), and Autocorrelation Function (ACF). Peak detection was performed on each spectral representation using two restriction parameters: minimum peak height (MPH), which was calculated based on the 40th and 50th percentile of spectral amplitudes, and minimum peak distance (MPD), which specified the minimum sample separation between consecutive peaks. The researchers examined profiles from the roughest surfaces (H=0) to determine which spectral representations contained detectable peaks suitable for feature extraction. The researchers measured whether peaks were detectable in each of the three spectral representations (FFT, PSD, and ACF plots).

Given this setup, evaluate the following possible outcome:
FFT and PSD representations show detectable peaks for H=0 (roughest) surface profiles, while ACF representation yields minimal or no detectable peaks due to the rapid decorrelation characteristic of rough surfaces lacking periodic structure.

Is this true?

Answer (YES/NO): YES